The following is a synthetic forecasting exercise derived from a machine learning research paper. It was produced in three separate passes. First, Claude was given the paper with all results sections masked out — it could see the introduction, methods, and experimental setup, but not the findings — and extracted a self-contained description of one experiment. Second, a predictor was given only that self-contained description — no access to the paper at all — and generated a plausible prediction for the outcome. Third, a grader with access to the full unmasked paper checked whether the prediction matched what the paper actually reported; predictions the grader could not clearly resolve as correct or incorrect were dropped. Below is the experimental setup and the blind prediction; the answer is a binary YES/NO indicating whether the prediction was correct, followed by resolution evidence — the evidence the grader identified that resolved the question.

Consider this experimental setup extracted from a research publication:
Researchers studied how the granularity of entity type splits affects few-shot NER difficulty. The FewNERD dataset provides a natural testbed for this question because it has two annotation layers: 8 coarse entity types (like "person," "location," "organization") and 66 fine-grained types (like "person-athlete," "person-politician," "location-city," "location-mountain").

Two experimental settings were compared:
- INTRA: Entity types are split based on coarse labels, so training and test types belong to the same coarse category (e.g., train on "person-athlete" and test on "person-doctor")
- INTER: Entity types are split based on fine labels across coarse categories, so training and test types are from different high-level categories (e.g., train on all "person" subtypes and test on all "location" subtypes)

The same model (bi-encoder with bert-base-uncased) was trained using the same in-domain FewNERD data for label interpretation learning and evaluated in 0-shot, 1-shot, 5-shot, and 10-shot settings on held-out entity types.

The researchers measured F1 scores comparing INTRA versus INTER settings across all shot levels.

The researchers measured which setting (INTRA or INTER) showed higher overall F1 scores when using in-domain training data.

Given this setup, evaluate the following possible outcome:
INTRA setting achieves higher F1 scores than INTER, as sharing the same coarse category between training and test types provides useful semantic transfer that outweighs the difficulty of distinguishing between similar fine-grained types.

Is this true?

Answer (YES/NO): NO